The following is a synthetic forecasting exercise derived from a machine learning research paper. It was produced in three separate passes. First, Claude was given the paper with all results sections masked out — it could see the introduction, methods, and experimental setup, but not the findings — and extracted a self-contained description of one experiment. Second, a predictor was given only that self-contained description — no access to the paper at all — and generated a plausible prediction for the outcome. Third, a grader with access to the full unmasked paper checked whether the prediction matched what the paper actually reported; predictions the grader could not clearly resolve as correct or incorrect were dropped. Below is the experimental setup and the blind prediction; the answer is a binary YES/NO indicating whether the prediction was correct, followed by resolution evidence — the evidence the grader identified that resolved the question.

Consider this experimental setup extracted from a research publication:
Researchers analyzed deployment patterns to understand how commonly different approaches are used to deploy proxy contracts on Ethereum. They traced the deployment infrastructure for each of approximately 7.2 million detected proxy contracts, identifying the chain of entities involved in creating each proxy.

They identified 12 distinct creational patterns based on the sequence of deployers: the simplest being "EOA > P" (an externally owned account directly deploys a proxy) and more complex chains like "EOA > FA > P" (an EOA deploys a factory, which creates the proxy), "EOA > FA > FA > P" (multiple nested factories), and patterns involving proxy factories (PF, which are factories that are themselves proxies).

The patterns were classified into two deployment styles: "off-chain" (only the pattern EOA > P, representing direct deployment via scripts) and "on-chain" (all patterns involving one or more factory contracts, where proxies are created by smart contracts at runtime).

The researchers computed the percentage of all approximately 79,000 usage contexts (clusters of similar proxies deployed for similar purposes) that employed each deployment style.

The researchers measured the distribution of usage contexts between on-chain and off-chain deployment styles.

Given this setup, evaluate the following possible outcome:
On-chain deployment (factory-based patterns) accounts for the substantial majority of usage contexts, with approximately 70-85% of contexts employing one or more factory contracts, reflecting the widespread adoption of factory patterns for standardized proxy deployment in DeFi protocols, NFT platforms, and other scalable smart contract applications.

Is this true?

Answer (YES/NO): NO